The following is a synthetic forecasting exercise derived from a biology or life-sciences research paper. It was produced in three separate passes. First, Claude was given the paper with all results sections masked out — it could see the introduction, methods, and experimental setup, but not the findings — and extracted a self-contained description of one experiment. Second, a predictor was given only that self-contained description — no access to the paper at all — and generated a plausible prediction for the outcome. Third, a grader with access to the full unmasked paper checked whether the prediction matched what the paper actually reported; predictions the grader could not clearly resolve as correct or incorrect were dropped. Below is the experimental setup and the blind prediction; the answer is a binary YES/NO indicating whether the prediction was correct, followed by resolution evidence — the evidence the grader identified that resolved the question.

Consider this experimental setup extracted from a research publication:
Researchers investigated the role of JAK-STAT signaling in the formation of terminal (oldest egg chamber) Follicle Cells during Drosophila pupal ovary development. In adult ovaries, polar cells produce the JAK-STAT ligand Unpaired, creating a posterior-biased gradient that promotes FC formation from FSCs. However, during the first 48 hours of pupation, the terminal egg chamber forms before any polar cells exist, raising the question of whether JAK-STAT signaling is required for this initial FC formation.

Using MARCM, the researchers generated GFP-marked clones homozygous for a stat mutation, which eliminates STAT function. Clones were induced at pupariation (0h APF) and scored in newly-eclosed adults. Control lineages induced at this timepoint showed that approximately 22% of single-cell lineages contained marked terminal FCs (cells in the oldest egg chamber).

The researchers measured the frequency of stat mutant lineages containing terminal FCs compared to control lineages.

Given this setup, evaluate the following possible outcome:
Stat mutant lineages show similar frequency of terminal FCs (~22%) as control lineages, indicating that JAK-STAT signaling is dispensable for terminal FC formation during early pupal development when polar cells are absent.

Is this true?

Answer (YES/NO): NO